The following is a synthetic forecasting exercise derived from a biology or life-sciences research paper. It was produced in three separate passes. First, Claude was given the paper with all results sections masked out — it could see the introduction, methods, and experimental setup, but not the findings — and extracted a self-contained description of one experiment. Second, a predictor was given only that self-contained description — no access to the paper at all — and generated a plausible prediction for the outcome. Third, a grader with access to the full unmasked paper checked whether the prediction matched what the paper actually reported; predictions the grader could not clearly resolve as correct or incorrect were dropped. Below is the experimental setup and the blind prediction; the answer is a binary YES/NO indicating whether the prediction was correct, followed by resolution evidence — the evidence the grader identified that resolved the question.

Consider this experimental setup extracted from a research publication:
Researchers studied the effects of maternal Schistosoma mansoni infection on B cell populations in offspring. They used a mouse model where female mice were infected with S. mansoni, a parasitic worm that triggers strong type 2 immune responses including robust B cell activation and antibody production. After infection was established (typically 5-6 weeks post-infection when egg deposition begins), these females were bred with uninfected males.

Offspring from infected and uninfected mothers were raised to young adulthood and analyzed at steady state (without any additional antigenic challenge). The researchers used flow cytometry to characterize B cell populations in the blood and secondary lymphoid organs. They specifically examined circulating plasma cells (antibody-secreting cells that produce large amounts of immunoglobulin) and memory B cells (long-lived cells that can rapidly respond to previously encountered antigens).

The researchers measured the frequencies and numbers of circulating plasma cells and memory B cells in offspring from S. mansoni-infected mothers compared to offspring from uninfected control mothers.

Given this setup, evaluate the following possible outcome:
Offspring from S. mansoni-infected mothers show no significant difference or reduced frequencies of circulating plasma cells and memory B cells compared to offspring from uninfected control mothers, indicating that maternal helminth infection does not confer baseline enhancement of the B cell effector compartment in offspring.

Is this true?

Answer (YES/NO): YES